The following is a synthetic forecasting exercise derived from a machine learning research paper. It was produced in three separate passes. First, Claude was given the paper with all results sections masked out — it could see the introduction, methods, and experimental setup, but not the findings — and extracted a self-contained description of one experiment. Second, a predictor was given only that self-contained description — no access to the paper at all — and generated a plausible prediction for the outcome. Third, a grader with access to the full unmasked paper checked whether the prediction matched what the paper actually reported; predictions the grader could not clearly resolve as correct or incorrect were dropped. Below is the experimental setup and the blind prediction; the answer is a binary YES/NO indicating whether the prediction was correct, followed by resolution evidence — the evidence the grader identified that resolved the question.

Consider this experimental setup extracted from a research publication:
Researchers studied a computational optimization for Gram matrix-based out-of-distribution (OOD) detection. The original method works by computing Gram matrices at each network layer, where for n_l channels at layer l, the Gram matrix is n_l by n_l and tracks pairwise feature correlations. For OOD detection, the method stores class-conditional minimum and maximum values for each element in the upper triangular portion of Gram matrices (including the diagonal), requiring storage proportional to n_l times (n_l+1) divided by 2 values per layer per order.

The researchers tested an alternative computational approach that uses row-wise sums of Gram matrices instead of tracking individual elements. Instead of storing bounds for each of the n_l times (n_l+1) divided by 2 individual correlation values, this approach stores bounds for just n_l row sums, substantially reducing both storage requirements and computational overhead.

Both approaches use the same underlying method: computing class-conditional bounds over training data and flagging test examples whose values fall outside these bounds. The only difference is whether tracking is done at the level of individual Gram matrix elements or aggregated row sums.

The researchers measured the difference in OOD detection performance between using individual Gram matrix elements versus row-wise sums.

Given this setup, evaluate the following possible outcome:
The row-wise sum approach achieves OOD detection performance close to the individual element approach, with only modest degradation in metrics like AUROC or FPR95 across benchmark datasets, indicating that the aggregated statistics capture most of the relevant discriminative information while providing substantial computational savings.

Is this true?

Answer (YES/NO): YES